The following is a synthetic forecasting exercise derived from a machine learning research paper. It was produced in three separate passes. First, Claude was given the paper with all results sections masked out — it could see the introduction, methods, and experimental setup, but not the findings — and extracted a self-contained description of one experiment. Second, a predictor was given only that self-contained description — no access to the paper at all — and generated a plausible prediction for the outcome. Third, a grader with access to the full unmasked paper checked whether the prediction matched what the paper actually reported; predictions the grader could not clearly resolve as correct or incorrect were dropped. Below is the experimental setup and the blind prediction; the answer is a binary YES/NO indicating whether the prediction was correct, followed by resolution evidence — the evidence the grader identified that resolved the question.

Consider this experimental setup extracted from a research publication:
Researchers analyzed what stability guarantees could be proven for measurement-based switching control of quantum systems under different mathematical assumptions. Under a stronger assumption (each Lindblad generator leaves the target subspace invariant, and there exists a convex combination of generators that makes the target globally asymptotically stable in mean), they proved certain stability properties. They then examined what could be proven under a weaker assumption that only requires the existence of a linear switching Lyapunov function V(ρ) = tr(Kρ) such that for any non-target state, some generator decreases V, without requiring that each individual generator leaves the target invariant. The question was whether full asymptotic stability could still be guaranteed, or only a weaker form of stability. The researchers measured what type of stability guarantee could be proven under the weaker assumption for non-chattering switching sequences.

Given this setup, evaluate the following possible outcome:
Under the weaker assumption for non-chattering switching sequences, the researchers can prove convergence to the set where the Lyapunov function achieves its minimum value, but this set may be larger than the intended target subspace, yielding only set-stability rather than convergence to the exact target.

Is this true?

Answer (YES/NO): NO